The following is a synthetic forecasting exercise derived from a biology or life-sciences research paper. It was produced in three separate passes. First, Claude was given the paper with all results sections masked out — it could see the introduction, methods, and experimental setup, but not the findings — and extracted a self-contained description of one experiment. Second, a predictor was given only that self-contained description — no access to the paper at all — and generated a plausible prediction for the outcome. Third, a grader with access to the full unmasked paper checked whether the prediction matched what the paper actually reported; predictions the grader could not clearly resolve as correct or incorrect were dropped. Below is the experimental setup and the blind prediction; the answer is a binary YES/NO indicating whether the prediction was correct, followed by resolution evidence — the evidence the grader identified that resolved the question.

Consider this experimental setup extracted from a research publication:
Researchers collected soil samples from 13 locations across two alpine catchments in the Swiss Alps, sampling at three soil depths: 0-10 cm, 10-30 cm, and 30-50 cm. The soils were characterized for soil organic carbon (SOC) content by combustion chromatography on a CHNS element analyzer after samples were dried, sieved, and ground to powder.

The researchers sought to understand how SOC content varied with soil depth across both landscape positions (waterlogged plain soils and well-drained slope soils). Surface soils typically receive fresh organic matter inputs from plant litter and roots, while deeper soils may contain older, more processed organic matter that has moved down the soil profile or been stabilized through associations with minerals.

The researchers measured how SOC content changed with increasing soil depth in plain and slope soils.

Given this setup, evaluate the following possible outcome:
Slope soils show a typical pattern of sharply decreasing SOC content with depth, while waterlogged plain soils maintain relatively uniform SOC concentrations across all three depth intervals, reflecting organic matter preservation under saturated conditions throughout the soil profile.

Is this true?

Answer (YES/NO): YES